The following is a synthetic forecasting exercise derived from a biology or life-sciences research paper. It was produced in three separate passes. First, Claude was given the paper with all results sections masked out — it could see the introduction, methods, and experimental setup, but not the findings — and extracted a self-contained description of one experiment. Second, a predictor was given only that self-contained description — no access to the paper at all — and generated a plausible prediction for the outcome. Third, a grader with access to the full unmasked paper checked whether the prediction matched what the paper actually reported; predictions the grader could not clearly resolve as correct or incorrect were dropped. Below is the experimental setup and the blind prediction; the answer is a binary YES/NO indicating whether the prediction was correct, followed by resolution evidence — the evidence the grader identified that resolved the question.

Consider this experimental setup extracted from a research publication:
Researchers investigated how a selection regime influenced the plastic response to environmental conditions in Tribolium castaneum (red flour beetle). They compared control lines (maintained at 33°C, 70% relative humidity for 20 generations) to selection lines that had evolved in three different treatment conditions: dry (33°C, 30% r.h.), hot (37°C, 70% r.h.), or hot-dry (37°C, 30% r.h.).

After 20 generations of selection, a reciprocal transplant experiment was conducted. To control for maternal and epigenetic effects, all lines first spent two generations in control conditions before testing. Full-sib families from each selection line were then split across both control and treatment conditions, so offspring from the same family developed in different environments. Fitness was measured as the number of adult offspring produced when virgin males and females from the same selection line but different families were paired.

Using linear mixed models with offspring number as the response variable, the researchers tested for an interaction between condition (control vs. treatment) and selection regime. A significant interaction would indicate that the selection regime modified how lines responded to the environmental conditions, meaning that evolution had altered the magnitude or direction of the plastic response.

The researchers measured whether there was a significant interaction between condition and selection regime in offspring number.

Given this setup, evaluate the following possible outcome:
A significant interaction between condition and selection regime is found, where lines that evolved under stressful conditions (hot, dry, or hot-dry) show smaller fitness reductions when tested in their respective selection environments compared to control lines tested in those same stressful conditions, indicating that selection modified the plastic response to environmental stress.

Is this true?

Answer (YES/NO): NO